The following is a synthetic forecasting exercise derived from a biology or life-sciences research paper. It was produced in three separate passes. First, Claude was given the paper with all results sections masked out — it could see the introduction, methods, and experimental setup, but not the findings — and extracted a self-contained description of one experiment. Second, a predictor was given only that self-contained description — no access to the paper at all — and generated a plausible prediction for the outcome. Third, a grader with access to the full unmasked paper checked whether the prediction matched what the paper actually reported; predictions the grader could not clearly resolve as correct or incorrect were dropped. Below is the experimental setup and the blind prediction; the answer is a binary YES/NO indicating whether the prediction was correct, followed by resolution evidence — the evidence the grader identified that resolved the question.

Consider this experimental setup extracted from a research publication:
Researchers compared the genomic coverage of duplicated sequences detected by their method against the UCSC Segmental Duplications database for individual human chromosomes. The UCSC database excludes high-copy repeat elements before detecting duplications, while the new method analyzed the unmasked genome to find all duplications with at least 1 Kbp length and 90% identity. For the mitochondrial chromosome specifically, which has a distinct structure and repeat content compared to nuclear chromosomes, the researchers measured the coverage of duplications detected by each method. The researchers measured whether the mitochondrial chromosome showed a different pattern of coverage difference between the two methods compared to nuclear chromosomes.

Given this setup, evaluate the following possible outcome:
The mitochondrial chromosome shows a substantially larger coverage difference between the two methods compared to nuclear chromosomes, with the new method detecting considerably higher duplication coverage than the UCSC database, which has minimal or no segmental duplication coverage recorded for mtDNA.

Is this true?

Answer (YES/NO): NO